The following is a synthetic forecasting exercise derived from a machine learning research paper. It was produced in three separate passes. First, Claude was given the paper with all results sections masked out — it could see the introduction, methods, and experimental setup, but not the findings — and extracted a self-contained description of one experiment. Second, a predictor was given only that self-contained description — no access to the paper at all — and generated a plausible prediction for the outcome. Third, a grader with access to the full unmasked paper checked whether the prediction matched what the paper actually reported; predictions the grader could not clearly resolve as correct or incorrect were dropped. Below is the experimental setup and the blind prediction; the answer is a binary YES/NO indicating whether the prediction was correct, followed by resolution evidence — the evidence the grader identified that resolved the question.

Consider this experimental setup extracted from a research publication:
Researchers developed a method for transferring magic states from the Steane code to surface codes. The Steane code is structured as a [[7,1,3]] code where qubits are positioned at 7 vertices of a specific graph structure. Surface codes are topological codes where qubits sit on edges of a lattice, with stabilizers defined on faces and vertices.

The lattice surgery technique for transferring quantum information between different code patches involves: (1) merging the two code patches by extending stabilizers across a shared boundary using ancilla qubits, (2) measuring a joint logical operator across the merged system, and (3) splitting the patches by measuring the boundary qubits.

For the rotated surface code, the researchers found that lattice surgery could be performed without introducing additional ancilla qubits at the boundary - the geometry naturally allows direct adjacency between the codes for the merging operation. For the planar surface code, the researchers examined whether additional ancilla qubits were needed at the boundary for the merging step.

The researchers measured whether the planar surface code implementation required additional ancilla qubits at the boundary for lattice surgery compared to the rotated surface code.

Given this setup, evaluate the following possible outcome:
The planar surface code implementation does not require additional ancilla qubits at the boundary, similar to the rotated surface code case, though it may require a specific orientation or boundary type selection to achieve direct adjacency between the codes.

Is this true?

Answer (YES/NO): NO